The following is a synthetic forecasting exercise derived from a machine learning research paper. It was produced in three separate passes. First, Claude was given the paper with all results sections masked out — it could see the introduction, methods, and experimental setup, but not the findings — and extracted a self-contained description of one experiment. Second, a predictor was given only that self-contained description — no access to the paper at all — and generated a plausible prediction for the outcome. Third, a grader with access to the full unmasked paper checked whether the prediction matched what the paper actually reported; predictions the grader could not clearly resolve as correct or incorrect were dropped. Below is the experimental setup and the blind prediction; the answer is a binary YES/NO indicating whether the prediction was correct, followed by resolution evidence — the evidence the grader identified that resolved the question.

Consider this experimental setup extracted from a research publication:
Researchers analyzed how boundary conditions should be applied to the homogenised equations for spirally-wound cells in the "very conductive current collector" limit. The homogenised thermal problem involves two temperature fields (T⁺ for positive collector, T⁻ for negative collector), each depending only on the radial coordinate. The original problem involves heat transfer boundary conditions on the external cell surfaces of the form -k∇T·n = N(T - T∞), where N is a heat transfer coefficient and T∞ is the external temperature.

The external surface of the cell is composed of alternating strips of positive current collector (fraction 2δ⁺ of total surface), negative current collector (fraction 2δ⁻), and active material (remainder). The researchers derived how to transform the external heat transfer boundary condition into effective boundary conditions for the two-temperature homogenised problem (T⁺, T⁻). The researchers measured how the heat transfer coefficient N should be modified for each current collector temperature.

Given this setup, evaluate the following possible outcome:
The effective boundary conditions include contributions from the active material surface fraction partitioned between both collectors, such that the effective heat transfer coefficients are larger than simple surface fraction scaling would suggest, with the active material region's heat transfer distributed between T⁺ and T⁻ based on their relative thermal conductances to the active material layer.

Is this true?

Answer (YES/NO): NO